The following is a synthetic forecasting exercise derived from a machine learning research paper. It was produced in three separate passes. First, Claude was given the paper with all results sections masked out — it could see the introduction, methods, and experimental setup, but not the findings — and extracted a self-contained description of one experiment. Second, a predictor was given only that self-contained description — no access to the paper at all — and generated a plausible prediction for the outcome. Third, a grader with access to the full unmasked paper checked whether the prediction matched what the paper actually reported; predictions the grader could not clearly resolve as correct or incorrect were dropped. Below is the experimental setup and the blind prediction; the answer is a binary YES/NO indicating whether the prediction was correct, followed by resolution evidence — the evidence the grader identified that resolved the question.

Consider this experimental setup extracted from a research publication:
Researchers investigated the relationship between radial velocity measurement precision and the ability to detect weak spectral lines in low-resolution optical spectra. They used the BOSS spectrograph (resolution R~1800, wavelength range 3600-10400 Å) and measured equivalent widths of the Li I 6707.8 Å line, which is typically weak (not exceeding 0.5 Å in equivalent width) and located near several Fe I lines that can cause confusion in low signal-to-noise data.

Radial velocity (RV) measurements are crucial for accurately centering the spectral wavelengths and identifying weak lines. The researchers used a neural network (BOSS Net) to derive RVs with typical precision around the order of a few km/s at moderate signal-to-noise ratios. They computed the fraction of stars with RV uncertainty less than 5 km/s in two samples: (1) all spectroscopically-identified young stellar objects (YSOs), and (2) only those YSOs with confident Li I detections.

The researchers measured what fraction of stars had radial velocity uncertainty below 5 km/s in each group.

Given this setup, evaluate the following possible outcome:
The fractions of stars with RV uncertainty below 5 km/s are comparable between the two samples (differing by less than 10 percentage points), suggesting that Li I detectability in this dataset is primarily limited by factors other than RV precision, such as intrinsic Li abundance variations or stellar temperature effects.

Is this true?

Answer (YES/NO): NO